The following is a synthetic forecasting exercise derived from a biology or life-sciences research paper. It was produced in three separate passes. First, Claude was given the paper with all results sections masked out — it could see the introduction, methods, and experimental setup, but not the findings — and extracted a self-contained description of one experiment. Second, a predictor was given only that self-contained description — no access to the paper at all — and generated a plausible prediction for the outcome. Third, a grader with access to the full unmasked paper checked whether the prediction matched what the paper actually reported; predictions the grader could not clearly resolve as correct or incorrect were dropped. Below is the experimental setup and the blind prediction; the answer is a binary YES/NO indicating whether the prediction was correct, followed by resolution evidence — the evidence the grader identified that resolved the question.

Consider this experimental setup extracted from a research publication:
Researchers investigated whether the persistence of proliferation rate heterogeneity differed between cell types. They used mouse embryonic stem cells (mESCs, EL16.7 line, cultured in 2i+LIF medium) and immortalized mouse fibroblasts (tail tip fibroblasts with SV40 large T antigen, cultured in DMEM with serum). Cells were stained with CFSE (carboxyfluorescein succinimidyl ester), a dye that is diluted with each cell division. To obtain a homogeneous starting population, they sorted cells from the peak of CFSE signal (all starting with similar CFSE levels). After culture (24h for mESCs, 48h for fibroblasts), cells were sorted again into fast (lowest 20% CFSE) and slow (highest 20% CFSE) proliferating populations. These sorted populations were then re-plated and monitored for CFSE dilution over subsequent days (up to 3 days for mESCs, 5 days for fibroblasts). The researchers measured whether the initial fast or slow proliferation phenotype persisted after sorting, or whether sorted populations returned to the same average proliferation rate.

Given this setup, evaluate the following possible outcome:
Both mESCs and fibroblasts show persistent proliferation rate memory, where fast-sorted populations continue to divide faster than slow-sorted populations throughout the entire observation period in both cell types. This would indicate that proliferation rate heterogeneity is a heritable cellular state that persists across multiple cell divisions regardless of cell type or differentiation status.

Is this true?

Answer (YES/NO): YES